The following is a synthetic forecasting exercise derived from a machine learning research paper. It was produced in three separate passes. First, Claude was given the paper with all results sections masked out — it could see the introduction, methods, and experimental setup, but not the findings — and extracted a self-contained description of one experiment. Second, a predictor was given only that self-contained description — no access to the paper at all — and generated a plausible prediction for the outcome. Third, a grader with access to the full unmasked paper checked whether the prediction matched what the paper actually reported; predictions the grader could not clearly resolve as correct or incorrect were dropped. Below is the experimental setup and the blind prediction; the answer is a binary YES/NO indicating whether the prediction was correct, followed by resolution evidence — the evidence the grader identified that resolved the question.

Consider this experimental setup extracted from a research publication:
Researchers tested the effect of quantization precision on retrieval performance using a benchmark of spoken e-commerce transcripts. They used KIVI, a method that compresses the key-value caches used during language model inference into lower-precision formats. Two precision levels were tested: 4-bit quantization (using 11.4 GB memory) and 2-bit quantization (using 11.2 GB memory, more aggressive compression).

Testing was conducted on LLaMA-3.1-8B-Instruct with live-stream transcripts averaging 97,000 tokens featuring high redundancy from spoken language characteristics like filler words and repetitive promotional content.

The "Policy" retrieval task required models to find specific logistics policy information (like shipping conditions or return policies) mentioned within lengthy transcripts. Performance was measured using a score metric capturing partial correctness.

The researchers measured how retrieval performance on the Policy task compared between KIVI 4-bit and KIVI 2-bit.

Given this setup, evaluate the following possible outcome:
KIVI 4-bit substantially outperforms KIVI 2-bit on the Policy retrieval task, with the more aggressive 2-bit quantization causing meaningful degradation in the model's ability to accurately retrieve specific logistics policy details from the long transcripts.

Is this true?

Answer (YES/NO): NO